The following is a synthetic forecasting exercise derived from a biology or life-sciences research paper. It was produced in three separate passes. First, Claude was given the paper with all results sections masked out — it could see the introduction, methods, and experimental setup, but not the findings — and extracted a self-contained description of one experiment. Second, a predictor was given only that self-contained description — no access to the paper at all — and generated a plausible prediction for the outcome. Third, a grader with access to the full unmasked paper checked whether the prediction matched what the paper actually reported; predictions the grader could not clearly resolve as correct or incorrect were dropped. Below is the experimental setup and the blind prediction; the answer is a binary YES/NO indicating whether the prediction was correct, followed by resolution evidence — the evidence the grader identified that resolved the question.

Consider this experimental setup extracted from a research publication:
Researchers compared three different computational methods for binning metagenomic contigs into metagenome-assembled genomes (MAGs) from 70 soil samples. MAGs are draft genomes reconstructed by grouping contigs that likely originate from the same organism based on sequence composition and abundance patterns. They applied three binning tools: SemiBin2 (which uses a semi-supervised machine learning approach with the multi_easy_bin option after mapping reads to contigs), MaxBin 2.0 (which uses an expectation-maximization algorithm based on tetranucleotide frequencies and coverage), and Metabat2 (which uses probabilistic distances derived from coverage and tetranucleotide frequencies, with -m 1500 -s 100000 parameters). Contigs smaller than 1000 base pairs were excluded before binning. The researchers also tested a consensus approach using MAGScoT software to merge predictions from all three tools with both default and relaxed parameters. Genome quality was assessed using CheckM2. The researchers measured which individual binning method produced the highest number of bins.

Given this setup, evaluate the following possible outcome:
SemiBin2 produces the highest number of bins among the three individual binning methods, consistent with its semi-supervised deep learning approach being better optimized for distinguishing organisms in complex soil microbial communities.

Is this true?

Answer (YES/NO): YES